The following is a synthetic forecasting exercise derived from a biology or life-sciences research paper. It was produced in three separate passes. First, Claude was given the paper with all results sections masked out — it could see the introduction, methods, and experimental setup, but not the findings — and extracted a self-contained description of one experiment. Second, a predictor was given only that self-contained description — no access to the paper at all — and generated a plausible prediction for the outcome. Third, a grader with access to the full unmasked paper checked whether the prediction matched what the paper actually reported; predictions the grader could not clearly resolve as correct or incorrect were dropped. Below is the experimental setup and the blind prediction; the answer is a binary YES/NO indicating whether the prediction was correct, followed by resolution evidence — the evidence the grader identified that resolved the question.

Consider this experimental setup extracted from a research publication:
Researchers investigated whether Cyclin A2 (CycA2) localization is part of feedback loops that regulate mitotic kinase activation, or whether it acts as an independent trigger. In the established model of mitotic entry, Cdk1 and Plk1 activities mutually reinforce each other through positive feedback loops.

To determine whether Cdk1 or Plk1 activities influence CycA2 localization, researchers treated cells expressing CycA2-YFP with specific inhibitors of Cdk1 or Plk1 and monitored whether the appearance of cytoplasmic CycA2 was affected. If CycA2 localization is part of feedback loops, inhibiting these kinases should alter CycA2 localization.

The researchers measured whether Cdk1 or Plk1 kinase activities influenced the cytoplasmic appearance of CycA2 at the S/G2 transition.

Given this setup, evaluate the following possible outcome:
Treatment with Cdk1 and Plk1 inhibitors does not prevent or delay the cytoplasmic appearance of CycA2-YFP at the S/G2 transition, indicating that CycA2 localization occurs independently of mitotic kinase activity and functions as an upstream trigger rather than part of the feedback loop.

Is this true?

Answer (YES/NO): YES